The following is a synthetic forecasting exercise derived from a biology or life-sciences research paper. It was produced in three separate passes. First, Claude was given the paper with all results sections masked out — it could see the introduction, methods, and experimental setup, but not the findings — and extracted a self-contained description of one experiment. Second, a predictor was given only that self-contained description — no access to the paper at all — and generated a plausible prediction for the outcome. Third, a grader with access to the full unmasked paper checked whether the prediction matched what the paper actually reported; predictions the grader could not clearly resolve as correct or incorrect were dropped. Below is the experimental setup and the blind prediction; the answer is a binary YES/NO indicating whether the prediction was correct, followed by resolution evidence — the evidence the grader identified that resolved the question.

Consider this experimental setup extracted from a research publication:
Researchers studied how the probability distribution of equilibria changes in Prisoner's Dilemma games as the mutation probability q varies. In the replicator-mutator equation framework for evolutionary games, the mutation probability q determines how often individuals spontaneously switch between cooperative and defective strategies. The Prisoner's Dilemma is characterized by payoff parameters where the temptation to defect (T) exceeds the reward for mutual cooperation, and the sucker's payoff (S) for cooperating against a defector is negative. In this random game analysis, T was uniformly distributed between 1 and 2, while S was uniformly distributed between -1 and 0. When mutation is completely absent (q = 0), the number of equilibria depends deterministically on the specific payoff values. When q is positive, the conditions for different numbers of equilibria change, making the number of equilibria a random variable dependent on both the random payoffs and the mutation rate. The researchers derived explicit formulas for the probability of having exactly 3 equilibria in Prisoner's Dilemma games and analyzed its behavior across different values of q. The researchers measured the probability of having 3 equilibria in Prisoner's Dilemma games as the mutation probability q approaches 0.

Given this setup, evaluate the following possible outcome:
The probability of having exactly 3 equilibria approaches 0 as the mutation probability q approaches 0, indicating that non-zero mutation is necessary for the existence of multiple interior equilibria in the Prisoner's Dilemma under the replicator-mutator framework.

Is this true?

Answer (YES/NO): YES